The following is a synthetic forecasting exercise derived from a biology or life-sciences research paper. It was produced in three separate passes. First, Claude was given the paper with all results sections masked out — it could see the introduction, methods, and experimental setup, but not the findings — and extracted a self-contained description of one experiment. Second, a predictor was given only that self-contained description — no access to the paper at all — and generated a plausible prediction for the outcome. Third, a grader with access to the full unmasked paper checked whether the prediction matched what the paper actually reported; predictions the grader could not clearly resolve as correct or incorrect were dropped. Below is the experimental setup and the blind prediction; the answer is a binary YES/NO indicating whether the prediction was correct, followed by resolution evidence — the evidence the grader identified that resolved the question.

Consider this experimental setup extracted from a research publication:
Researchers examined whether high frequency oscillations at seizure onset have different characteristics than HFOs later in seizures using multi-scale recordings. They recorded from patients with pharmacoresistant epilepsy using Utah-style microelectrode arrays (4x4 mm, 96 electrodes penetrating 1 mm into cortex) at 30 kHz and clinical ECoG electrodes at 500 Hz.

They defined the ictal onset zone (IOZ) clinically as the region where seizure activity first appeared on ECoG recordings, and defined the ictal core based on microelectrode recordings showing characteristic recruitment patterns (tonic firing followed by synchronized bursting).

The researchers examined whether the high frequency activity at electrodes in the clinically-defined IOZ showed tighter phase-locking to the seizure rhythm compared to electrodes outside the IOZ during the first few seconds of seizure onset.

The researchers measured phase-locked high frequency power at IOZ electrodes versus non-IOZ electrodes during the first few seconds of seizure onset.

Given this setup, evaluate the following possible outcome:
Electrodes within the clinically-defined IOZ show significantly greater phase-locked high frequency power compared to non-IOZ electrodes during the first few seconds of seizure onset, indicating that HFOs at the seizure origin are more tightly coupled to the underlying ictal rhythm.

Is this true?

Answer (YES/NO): NO